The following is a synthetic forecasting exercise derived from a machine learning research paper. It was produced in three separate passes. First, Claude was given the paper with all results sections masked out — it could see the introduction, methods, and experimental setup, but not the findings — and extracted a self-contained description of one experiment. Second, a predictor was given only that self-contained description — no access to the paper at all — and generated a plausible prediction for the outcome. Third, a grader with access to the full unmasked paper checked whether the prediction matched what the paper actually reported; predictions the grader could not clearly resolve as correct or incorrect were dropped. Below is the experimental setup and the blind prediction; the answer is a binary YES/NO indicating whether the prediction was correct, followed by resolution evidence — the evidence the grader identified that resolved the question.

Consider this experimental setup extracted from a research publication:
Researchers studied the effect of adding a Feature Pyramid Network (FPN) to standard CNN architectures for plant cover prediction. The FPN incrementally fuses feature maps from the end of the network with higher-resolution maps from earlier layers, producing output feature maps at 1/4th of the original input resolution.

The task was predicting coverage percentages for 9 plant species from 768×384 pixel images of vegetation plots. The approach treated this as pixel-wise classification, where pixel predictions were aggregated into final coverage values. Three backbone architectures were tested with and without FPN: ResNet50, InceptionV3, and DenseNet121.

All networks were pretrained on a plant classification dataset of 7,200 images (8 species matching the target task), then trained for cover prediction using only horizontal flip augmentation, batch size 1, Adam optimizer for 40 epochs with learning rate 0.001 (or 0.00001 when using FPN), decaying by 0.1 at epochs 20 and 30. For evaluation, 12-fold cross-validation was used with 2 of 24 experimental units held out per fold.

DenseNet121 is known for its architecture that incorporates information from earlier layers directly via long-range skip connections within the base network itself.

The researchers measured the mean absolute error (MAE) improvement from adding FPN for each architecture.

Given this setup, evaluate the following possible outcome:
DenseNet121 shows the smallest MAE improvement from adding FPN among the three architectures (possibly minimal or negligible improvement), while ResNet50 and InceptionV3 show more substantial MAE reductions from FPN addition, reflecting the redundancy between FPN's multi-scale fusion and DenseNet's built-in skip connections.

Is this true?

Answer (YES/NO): NO